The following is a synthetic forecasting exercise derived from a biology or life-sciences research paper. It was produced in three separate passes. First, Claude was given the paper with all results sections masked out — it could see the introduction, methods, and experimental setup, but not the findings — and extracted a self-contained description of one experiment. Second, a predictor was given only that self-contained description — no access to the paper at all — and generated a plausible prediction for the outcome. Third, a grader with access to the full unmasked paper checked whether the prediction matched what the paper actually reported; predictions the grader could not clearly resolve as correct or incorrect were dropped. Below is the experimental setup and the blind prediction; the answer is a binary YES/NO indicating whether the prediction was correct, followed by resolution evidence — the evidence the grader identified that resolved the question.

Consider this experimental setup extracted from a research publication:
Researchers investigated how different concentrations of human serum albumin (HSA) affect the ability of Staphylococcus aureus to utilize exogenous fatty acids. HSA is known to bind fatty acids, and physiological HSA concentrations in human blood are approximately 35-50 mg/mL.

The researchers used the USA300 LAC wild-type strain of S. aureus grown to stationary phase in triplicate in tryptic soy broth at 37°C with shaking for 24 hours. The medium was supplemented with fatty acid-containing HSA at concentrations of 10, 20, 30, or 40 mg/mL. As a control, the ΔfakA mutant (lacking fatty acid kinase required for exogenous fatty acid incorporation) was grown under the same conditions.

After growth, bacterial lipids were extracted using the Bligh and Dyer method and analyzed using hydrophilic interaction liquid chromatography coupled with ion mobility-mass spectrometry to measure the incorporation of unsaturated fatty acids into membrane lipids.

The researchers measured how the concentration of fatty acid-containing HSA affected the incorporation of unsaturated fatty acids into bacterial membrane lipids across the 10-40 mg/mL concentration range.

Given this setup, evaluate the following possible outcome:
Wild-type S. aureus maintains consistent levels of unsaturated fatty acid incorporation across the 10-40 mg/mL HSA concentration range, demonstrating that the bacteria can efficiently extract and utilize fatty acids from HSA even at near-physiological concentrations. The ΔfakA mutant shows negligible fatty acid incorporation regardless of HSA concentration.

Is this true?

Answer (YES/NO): NO